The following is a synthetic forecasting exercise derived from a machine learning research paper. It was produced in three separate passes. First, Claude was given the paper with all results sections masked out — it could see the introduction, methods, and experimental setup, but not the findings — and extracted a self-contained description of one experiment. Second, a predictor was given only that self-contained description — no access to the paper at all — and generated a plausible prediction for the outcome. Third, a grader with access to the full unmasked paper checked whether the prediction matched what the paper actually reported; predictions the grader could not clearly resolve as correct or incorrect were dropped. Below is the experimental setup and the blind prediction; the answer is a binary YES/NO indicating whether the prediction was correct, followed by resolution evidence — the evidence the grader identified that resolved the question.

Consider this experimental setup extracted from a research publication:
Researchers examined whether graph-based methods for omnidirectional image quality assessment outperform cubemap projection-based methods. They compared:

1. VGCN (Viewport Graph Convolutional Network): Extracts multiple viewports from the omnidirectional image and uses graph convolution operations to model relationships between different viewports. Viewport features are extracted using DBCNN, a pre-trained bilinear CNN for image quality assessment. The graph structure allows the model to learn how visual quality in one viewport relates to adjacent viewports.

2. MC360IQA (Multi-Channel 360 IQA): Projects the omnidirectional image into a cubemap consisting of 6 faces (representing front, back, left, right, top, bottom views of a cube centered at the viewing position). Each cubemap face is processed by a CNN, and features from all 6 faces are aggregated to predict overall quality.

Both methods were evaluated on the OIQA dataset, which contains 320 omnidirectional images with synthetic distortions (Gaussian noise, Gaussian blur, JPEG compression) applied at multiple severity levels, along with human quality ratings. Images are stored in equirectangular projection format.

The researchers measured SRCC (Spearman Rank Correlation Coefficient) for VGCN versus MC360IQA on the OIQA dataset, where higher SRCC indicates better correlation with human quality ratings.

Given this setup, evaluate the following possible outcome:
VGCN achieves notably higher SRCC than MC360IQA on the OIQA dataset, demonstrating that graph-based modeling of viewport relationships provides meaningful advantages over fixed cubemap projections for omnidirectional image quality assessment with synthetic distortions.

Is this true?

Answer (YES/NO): YES